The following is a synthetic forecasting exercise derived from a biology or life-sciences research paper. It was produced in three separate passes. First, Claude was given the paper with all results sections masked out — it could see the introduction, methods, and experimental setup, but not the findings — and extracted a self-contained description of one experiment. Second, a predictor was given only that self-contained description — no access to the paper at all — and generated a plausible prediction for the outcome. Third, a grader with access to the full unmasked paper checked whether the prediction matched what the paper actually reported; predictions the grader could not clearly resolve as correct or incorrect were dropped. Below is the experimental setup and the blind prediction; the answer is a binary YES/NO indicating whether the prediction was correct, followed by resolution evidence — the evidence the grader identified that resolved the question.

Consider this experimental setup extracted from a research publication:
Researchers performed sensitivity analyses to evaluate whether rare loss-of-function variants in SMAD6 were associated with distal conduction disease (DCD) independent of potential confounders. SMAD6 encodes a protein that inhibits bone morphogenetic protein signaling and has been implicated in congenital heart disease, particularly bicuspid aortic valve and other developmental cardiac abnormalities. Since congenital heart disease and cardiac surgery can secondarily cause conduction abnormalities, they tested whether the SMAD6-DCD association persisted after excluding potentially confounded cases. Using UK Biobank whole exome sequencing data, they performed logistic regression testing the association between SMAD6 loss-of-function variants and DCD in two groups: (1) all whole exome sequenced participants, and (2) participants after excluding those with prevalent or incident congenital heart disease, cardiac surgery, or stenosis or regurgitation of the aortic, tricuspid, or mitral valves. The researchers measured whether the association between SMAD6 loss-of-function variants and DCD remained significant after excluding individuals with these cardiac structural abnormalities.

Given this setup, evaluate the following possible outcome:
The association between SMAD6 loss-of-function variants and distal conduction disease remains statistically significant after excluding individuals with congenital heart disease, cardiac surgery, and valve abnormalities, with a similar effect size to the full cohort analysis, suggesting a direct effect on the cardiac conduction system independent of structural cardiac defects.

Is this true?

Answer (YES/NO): YES